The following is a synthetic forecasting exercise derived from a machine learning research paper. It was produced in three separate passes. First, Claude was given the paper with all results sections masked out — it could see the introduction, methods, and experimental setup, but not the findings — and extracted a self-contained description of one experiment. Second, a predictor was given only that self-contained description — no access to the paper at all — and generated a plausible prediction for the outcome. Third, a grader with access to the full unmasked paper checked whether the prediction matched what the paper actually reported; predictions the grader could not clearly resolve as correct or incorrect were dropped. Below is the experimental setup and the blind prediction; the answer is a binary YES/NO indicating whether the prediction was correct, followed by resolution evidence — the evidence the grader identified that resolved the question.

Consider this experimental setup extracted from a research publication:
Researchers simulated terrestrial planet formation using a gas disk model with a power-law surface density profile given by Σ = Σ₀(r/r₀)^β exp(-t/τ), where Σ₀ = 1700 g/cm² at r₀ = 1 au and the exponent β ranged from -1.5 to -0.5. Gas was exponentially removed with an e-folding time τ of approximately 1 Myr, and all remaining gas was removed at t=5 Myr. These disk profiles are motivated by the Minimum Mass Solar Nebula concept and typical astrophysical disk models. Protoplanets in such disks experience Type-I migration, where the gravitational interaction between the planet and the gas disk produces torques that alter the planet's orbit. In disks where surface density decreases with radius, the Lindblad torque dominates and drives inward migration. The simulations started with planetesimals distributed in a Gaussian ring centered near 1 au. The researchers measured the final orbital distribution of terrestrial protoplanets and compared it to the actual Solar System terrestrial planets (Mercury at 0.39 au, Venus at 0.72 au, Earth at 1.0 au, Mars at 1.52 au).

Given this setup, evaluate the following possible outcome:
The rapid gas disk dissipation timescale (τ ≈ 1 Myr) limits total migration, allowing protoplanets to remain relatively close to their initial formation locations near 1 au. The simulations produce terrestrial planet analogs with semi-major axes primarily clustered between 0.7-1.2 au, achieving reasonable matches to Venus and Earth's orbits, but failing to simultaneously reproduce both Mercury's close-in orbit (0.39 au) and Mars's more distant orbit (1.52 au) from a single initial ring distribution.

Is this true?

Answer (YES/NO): NO